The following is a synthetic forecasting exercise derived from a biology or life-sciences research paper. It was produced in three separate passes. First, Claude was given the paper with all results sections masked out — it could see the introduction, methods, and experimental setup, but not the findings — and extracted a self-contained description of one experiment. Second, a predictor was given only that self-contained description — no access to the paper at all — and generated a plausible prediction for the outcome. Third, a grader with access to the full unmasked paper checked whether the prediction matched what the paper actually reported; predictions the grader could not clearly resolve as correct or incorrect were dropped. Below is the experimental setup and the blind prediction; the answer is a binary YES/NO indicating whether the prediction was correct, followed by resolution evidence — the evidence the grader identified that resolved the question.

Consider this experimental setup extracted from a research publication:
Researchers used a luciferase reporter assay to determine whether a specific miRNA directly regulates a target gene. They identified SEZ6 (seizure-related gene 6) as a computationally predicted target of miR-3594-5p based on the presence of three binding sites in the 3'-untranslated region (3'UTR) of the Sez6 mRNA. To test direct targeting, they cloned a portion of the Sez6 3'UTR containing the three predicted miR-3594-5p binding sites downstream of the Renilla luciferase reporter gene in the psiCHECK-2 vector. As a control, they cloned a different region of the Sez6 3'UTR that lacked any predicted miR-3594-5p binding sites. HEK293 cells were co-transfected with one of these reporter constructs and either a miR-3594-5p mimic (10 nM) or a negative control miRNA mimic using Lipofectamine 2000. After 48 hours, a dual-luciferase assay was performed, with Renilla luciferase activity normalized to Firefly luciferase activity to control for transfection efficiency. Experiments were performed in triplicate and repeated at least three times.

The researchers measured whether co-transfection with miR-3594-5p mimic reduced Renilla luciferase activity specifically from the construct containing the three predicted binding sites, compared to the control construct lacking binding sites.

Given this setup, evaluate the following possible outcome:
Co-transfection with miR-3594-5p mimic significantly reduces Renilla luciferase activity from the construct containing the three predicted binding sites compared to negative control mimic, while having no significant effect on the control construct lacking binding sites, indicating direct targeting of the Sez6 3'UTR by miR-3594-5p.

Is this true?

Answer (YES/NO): YES